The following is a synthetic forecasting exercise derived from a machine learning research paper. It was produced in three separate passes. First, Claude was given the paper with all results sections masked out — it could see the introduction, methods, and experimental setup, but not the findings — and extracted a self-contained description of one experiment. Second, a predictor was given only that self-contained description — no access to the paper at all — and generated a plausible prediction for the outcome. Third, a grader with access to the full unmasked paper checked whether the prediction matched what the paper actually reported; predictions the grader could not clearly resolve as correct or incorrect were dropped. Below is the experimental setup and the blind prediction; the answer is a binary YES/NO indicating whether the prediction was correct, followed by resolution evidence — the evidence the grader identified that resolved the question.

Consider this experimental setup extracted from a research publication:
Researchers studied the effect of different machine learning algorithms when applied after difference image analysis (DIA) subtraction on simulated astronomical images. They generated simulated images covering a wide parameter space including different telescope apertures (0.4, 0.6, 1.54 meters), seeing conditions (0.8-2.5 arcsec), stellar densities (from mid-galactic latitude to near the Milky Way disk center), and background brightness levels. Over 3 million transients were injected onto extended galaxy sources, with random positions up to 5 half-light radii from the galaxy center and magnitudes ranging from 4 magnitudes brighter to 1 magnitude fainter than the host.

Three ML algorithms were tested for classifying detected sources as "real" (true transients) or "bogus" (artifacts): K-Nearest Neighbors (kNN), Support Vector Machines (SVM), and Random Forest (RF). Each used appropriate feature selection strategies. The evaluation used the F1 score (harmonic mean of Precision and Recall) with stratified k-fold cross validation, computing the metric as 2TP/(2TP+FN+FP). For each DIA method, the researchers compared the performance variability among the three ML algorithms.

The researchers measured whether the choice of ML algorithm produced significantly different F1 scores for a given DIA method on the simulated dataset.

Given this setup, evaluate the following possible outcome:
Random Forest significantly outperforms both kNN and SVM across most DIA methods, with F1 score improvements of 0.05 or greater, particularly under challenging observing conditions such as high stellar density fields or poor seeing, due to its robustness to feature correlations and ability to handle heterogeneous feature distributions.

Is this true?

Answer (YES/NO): NO